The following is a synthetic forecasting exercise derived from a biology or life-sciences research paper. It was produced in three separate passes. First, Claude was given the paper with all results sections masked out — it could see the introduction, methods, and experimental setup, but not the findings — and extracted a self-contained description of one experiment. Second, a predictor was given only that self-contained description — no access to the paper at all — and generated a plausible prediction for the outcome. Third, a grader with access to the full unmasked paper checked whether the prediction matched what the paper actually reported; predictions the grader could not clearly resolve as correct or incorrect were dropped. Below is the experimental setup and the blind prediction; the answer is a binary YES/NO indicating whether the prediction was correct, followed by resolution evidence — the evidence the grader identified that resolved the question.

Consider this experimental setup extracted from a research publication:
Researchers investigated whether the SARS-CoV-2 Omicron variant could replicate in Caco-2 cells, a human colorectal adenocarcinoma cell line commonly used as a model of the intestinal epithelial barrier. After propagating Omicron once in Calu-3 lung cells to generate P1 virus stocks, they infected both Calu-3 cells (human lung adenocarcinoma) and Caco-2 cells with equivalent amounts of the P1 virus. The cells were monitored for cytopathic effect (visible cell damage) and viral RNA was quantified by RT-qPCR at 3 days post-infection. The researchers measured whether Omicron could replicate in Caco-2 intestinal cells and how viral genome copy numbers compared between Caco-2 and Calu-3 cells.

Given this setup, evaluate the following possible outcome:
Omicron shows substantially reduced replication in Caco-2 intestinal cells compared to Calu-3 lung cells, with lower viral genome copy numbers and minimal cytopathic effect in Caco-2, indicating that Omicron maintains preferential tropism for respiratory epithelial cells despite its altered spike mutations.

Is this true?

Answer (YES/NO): NO